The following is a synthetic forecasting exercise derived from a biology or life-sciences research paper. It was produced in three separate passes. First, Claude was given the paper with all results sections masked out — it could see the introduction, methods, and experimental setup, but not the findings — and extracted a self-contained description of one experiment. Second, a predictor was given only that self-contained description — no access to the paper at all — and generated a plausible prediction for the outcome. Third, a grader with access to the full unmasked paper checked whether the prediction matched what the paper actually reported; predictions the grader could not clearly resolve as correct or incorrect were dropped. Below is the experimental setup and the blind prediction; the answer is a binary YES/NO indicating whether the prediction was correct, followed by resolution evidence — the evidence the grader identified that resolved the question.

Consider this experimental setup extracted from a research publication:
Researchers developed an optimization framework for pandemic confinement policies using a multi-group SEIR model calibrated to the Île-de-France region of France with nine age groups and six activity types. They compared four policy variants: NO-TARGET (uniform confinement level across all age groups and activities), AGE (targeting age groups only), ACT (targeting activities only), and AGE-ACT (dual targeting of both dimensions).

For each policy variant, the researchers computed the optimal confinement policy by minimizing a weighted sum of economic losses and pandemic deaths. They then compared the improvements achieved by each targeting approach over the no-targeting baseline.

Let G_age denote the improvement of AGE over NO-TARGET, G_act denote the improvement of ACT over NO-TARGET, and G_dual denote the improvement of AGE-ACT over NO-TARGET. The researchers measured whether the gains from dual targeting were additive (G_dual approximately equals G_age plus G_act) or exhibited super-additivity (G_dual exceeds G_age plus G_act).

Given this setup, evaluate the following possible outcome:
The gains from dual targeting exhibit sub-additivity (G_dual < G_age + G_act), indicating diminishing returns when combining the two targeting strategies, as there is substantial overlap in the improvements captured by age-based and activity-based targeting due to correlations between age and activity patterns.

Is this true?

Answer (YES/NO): NO